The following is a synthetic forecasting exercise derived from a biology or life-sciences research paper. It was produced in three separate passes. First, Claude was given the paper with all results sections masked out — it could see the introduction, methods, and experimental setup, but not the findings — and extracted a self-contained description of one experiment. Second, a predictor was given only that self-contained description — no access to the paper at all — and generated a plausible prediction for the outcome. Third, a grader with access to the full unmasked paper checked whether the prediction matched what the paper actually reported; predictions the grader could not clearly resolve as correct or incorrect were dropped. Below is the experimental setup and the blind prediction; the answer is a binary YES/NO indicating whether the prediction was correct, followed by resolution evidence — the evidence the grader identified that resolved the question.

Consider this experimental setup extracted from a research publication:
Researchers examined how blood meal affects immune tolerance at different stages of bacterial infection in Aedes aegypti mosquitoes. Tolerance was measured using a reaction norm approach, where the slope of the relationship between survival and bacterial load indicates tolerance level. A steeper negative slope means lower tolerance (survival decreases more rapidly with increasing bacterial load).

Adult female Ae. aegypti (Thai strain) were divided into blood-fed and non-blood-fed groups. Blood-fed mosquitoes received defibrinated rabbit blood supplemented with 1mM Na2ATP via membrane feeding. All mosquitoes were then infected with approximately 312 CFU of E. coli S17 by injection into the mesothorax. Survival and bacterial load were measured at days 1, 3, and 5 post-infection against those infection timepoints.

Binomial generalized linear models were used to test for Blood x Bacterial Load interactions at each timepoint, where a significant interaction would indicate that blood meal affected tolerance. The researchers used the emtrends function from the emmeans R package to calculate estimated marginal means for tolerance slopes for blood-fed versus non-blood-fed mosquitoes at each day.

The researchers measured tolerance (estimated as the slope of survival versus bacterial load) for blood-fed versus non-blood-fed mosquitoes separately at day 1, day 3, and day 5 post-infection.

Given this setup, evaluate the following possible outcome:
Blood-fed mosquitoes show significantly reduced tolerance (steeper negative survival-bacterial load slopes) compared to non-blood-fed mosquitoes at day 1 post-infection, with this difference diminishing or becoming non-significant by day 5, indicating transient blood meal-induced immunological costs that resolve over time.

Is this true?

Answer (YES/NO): NO